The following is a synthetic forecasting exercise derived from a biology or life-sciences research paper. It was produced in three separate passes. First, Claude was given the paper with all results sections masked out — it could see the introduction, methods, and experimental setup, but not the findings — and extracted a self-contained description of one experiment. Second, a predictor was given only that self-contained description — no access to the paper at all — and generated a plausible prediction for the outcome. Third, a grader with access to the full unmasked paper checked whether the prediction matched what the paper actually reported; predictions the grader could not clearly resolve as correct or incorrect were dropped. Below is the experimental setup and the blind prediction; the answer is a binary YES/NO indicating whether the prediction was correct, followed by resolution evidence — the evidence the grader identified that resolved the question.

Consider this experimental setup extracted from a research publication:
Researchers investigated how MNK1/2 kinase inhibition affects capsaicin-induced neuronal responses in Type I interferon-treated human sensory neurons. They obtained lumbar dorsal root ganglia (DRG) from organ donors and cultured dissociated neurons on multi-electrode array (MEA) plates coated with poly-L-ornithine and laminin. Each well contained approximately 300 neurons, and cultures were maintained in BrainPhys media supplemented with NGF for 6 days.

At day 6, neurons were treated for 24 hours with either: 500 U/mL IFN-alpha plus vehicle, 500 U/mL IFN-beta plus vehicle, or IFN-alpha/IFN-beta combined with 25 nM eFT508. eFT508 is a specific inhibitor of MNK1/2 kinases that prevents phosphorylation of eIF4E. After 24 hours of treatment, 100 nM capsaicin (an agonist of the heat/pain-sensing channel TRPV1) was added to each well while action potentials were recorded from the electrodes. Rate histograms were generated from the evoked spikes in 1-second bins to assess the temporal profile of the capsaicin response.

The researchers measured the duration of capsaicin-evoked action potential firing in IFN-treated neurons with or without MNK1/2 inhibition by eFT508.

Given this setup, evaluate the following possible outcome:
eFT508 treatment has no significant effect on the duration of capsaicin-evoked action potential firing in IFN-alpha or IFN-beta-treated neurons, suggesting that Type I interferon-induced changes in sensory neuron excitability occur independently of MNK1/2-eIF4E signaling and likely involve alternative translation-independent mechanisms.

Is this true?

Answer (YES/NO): NO